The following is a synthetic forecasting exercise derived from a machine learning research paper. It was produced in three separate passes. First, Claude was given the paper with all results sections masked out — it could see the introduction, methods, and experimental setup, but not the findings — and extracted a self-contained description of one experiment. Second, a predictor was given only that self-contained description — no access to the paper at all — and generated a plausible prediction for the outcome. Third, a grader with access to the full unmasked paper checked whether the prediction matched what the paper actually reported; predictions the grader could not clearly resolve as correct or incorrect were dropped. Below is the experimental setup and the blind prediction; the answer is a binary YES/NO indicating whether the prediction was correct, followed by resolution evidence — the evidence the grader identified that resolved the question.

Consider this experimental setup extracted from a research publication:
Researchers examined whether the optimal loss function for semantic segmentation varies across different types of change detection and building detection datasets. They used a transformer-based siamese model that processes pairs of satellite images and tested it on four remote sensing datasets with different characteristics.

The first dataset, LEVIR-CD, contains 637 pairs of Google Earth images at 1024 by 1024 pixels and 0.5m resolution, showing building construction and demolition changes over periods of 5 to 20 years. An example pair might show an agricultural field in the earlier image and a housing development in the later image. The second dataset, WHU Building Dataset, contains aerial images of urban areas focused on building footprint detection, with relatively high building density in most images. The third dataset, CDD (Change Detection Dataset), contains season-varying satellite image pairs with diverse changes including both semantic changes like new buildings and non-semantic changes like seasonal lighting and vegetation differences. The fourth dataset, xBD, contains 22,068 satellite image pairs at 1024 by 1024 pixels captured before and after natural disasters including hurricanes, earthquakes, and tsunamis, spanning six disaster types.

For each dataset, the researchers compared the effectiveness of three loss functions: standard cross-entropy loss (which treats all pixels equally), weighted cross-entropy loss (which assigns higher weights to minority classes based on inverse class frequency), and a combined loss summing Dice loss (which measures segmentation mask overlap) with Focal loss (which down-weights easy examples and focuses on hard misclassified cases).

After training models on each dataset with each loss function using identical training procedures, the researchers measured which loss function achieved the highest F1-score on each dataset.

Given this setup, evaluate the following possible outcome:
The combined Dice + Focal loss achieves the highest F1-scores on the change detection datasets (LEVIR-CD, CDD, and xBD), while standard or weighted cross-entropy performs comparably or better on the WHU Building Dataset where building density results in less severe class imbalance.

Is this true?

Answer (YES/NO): NO